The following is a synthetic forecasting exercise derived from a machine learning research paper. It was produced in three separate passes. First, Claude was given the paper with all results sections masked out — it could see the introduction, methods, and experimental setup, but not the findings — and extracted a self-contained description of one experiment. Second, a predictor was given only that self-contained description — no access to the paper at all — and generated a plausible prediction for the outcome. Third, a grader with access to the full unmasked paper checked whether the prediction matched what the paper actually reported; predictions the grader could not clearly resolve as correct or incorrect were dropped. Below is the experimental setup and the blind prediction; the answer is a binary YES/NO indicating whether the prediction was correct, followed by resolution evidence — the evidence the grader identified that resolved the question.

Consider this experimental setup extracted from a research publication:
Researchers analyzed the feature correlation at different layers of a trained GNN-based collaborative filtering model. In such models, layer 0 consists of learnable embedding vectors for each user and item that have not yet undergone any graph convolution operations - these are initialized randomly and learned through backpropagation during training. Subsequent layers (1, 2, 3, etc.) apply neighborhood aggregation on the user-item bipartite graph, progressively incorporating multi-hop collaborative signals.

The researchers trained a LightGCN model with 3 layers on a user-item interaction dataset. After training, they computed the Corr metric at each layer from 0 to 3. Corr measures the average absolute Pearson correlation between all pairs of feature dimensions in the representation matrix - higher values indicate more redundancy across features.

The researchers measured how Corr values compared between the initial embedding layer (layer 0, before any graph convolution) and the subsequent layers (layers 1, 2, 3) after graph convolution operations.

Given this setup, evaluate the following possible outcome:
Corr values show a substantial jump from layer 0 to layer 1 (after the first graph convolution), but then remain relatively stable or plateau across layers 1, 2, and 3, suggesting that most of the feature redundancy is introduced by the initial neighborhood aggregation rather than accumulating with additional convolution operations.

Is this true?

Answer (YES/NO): NO